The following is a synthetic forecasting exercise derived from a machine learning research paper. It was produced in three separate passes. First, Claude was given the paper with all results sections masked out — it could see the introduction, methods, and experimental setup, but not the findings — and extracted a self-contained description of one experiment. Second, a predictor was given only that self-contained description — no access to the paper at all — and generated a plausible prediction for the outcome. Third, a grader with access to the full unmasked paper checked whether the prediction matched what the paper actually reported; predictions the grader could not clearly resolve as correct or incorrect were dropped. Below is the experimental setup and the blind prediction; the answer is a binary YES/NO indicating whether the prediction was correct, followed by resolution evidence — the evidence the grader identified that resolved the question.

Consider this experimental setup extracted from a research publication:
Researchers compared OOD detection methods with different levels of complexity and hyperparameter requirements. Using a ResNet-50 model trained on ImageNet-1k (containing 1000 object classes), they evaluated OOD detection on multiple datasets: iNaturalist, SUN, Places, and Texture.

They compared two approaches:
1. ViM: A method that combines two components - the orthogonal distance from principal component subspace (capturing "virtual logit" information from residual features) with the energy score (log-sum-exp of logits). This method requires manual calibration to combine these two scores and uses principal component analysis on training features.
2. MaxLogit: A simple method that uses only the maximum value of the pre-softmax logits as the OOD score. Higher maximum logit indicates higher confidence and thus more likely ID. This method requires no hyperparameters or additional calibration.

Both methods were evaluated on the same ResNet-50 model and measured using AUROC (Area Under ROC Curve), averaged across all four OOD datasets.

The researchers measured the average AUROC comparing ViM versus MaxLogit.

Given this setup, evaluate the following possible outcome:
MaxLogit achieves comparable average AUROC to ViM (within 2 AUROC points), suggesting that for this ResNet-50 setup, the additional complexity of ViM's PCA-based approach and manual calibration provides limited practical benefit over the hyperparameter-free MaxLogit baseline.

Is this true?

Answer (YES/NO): YES